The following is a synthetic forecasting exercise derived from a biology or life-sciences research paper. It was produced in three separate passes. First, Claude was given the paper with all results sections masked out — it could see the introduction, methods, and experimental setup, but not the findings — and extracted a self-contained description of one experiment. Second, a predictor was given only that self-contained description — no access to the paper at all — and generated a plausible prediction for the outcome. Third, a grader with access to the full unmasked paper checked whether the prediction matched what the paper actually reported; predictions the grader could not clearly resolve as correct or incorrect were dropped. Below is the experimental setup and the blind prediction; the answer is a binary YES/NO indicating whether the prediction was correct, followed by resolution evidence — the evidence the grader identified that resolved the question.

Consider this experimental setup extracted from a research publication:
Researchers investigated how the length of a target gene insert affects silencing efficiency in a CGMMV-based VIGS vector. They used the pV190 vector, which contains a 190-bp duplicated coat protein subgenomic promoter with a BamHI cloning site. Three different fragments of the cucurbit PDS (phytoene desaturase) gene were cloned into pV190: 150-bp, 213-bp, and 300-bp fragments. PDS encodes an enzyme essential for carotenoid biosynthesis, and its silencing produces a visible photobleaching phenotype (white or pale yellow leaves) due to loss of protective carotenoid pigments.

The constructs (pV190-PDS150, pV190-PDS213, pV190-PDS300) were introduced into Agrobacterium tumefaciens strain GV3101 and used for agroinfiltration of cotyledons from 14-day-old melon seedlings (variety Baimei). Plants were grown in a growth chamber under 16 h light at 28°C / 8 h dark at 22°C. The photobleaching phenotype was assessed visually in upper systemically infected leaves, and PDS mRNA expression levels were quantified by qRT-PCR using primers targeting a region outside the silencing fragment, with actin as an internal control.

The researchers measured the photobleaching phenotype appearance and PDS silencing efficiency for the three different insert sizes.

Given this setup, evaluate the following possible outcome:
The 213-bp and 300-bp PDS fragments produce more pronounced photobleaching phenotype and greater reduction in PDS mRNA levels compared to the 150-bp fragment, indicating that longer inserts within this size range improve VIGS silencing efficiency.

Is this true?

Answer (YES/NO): NO